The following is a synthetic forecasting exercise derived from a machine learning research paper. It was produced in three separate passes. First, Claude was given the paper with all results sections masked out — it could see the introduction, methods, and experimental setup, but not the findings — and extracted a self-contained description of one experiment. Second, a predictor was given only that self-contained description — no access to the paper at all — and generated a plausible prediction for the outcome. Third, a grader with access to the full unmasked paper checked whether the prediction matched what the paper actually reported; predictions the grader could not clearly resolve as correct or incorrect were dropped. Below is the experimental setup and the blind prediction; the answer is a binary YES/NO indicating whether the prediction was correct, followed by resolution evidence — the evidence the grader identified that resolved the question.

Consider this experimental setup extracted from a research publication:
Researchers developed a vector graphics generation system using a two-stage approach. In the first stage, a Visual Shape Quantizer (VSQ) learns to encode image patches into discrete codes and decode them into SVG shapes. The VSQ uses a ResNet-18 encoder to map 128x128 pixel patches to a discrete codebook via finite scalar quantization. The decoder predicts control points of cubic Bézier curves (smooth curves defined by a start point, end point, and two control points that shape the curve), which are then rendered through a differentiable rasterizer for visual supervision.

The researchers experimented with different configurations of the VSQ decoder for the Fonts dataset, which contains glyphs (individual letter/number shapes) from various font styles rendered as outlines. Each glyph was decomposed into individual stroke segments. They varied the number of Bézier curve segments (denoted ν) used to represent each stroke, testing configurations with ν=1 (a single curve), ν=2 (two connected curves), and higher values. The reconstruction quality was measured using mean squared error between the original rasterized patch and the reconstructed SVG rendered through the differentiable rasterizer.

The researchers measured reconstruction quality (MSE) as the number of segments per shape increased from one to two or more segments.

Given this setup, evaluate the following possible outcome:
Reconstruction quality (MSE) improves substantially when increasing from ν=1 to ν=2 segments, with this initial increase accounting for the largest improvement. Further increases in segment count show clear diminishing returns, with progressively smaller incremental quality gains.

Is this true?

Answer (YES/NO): NO